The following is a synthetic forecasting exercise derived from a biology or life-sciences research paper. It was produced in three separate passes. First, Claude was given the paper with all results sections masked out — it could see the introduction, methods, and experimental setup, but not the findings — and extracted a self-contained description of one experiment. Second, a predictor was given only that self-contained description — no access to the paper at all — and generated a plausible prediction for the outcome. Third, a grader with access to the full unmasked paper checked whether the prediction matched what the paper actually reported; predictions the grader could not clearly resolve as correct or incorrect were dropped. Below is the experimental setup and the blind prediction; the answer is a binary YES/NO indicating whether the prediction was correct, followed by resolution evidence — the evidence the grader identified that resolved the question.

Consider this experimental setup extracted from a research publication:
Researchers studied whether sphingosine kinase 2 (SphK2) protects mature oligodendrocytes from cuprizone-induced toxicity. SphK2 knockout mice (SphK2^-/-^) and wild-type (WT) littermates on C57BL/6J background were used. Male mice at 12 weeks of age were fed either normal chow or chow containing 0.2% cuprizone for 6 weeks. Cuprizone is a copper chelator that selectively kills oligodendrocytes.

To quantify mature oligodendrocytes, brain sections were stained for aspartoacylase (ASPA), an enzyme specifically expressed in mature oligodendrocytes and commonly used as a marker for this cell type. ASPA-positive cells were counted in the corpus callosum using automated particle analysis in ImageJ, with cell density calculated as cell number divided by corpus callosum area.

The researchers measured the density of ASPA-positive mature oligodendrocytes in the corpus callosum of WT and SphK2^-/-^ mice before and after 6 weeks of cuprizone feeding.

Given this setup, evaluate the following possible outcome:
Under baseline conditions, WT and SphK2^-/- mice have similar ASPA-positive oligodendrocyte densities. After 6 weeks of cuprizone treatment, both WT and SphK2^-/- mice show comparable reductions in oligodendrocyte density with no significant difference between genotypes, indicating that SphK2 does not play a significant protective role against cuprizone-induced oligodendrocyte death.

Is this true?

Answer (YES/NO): NO